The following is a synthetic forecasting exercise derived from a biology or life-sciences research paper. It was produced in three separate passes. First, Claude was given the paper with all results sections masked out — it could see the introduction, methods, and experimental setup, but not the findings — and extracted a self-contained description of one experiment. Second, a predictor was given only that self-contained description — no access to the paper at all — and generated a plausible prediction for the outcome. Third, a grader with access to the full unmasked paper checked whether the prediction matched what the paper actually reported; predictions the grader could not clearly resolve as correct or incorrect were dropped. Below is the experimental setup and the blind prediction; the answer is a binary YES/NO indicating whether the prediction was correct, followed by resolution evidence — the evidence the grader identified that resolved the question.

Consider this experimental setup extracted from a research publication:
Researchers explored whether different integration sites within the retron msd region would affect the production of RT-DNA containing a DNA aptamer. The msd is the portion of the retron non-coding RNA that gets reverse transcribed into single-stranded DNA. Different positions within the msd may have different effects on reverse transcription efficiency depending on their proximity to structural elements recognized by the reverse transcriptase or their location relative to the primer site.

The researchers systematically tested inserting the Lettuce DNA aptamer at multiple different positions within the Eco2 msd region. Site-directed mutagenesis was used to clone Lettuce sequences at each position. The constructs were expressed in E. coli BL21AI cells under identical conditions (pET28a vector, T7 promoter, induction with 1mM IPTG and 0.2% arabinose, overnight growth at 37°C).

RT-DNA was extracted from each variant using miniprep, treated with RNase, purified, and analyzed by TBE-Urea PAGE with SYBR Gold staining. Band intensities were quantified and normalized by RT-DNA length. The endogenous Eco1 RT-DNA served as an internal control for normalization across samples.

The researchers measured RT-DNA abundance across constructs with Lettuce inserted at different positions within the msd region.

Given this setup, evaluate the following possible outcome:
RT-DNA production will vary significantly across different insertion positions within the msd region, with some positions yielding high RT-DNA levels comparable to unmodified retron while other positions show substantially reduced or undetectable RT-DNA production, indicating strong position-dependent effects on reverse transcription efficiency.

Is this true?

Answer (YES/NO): NO